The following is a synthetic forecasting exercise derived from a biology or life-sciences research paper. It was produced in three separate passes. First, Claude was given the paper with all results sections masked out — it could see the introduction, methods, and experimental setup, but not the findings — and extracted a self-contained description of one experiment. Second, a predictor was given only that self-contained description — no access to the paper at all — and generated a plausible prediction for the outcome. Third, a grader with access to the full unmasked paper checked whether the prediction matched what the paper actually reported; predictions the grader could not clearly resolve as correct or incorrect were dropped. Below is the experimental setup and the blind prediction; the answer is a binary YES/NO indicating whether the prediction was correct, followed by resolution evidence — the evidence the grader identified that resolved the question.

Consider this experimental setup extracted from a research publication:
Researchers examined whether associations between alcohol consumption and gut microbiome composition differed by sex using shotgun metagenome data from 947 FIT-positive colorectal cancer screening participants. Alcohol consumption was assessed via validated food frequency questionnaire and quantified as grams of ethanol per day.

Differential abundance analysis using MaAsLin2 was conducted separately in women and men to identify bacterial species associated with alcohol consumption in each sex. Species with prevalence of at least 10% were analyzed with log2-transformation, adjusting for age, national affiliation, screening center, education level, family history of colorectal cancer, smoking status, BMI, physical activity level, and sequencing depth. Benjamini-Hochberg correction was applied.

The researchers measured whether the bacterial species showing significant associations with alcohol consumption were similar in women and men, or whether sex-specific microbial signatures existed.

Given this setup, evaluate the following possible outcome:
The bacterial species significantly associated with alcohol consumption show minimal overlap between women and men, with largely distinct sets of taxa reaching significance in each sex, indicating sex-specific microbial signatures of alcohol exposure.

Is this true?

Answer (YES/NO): NO